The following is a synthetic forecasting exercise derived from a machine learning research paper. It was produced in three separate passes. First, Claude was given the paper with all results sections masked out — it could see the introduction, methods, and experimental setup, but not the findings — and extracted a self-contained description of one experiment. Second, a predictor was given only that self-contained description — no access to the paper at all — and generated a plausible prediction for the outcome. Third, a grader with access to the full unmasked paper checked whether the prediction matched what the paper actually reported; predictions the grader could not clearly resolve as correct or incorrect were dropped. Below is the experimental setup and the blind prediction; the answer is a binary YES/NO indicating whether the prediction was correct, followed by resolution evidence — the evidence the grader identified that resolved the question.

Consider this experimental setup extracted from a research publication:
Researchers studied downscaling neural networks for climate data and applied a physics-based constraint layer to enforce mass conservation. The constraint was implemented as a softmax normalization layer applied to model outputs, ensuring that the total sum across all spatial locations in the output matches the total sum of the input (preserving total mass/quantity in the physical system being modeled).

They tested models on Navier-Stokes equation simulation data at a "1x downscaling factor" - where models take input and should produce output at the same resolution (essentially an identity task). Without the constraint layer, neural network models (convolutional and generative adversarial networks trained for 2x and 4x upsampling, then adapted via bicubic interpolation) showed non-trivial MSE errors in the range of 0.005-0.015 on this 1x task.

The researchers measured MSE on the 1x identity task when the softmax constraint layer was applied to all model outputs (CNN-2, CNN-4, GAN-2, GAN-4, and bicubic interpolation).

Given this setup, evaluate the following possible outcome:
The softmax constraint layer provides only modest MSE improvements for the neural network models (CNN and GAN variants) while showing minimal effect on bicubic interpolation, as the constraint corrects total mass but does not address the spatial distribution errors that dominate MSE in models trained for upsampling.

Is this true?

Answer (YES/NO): NO